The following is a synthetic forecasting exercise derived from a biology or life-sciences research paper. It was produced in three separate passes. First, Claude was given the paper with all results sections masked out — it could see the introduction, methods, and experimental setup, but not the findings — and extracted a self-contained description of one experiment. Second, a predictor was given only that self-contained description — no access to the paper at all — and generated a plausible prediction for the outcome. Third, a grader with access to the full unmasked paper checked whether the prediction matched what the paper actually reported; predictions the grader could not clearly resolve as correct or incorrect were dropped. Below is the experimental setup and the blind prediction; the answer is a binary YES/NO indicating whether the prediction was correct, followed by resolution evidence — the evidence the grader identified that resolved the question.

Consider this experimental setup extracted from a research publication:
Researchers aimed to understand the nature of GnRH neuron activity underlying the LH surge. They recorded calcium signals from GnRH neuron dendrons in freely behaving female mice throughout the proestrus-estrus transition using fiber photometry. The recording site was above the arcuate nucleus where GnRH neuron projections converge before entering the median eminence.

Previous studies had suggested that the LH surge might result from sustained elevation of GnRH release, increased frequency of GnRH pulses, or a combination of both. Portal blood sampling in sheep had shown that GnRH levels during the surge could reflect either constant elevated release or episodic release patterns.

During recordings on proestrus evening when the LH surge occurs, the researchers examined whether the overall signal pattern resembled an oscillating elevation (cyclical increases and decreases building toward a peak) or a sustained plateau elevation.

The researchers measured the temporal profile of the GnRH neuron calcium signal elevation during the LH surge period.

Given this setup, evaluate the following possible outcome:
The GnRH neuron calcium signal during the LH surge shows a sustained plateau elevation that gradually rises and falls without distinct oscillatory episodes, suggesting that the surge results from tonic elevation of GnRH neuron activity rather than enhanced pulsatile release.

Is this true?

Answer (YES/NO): NO